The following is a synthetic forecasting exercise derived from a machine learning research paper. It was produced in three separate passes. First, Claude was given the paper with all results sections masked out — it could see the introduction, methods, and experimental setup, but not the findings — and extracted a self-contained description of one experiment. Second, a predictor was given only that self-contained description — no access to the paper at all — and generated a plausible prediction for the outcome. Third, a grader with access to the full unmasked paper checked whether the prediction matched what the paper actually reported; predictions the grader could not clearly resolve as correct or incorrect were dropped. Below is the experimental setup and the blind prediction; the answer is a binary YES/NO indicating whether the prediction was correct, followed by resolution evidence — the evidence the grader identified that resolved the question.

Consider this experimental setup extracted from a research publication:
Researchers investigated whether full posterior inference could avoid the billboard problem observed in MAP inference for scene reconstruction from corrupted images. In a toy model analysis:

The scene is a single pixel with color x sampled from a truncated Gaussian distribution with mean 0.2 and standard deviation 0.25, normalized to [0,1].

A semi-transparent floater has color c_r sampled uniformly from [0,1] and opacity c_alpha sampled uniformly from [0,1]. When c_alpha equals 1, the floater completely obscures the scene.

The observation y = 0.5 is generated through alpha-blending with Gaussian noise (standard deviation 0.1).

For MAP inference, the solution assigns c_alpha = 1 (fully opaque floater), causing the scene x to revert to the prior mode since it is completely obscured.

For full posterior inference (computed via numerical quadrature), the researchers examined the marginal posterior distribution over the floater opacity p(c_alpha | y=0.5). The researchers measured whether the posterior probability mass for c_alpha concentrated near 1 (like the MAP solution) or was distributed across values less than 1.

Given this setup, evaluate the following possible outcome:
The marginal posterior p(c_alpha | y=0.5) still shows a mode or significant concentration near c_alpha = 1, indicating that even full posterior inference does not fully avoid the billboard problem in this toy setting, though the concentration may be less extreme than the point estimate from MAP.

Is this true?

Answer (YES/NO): NO